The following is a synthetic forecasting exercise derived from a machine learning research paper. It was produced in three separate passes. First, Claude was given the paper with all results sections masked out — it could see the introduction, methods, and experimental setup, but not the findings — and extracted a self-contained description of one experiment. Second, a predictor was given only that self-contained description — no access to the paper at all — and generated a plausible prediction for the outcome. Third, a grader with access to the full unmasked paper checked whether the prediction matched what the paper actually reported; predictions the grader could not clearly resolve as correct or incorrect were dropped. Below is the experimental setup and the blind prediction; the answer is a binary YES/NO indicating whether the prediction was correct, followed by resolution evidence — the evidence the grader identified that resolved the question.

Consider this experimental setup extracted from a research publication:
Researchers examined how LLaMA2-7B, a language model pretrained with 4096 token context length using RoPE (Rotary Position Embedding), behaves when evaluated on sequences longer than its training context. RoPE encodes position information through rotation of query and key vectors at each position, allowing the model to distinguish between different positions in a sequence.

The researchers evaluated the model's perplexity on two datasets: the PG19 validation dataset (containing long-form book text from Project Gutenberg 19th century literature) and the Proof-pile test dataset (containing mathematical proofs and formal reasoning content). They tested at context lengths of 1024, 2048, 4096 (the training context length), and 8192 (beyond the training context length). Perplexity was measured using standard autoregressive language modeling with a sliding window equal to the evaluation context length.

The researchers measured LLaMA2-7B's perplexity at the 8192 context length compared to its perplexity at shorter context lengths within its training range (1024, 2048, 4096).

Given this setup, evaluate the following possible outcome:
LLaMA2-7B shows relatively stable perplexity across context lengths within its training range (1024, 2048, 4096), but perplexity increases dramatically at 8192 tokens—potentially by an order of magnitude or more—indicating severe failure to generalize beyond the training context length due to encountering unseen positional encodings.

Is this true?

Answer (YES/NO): YES